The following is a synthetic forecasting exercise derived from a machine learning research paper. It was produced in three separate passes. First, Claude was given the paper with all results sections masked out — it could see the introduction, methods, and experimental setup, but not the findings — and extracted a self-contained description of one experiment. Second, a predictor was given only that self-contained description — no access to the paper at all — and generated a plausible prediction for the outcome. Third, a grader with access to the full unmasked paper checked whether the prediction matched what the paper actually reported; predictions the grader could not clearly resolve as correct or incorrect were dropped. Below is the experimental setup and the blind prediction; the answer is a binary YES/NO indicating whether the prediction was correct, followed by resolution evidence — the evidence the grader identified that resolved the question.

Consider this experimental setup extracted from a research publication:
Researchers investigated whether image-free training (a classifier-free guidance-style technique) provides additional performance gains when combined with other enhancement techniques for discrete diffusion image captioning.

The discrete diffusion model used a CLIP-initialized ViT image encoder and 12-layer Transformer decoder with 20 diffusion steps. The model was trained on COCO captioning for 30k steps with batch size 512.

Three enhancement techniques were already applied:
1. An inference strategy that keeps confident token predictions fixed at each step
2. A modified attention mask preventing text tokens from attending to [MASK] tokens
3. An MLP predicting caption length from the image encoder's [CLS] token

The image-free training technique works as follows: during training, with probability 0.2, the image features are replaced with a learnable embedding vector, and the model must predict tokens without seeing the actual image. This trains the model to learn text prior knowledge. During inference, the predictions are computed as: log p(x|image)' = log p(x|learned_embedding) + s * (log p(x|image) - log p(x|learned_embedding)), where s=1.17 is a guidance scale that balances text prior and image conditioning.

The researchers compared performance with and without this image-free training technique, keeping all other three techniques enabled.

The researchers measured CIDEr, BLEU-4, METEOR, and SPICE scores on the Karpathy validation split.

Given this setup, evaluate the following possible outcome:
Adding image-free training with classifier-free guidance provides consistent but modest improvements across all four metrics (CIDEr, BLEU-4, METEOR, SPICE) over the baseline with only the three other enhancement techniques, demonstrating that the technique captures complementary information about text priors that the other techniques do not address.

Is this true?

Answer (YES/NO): YES